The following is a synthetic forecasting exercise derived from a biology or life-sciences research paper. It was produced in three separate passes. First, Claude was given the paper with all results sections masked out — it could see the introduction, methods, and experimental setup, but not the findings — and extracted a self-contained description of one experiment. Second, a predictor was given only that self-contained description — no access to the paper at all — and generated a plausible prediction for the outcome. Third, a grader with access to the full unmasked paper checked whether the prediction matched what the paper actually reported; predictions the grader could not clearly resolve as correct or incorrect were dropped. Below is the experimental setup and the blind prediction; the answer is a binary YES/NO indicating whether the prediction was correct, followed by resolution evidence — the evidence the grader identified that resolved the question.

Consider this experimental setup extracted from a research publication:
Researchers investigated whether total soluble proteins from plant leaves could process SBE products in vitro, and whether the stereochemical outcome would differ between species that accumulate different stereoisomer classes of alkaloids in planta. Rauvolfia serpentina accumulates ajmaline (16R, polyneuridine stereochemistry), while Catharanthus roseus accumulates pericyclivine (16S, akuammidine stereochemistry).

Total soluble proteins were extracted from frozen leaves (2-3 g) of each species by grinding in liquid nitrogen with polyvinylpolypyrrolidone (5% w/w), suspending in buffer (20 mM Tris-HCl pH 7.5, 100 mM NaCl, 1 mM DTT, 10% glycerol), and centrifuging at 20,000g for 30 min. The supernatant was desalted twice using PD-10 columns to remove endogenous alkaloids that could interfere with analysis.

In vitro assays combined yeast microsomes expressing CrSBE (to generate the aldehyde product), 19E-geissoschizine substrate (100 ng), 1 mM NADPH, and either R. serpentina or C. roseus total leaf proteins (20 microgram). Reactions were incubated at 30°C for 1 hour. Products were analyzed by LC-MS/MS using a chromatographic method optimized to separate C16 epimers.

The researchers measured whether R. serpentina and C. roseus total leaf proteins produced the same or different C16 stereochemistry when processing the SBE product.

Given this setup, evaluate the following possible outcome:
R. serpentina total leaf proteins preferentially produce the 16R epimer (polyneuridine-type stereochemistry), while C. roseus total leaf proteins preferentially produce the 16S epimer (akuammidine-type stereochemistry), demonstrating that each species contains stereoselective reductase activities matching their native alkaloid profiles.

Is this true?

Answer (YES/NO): NO